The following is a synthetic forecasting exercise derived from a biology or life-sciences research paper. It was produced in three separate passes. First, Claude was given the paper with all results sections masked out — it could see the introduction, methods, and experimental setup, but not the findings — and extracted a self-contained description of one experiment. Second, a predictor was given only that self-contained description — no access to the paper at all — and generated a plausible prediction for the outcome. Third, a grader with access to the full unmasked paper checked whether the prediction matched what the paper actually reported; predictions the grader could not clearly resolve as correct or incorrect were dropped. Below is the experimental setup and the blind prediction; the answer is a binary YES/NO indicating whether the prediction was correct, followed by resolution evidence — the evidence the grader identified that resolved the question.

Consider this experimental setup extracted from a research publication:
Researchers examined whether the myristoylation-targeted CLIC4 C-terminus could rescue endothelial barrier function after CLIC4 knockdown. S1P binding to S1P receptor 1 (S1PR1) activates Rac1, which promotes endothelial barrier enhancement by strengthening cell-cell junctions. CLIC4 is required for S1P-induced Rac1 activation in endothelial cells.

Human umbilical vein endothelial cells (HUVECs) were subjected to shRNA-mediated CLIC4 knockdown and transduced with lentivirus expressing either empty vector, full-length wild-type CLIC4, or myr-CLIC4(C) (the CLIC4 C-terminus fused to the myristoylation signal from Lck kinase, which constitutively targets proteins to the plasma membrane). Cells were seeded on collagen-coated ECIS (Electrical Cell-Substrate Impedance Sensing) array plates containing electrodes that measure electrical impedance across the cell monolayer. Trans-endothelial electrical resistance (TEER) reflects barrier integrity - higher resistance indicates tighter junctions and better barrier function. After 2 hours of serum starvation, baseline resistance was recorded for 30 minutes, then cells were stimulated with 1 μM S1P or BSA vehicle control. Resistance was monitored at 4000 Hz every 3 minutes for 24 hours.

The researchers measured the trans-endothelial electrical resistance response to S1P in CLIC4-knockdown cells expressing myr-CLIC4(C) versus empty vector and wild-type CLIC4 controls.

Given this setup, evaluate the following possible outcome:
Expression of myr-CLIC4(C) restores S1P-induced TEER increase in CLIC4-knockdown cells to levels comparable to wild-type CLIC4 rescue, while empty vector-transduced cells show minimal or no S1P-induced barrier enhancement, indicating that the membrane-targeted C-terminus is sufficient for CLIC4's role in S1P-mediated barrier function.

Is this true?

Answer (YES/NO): YES